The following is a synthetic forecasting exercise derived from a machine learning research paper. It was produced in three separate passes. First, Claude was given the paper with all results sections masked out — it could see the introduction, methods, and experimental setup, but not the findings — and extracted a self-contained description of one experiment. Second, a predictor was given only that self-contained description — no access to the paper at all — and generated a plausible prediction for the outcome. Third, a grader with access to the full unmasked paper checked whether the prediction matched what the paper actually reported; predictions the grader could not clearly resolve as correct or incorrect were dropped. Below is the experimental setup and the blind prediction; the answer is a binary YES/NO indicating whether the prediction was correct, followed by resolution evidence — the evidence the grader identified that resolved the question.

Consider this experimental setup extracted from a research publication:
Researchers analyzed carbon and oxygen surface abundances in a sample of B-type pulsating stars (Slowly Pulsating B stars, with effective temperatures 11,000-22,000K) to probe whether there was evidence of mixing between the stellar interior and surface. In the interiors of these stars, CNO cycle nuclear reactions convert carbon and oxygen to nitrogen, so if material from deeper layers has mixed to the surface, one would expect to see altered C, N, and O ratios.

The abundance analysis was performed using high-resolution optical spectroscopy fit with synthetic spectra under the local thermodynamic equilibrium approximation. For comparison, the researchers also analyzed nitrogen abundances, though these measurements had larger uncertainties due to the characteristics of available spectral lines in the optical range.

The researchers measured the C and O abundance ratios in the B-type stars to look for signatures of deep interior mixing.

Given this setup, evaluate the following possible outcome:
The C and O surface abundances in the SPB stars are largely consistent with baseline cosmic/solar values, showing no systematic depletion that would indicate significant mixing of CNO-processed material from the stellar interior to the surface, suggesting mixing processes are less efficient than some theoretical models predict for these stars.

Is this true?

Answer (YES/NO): NO